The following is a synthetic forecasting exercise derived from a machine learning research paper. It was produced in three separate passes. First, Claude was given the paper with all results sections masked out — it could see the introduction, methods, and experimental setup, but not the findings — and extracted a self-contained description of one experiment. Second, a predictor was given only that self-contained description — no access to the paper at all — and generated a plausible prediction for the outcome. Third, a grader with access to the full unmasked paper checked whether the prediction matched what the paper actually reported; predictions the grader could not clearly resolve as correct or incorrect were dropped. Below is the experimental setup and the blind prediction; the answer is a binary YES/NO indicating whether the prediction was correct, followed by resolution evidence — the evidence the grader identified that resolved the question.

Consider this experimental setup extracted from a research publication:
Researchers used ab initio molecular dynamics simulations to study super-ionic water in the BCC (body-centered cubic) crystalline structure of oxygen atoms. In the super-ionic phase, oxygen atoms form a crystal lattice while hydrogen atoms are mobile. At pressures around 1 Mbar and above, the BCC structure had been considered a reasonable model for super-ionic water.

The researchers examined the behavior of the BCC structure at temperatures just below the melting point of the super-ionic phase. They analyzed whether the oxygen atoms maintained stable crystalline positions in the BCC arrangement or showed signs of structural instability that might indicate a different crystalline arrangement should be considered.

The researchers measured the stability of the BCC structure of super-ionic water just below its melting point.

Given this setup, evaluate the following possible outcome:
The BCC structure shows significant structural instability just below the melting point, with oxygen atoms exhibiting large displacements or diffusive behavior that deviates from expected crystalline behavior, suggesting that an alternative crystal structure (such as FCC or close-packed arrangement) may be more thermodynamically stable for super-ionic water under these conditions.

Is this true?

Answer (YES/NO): YES